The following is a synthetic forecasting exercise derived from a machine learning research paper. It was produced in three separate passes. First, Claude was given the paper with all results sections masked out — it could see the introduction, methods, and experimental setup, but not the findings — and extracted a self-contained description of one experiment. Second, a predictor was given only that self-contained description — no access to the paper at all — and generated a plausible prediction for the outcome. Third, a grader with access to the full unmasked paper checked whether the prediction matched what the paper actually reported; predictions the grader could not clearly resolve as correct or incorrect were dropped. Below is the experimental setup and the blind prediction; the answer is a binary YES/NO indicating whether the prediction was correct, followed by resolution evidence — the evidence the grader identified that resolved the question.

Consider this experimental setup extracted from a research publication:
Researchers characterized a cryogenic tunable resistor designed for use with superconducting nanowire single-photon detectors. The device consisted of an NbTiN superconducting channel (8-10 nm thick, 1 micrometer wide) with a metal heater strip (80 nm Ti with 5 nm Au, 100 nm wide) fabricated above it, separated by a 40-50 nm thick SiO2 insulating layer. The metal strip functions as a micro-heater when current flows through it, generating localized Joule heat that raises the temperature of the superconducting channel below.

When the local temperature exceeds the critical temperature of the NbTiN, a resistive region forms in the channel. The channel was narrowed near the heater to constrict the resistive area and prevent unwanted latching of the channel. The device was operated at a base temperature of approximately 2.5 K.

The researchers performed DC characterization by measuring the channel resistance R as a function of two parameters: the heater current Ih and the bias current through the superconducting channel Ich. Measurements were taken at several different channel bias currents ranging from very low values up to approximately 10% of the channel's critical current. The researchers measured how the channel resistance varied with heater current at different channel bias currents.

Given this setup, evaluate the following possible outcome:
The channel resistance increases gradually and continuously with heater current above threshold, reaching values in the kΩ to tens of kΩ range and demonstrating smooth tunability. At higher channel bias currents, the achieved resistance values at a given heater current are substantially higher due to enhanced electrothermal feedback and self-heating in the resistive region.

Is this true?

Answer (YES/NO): NO